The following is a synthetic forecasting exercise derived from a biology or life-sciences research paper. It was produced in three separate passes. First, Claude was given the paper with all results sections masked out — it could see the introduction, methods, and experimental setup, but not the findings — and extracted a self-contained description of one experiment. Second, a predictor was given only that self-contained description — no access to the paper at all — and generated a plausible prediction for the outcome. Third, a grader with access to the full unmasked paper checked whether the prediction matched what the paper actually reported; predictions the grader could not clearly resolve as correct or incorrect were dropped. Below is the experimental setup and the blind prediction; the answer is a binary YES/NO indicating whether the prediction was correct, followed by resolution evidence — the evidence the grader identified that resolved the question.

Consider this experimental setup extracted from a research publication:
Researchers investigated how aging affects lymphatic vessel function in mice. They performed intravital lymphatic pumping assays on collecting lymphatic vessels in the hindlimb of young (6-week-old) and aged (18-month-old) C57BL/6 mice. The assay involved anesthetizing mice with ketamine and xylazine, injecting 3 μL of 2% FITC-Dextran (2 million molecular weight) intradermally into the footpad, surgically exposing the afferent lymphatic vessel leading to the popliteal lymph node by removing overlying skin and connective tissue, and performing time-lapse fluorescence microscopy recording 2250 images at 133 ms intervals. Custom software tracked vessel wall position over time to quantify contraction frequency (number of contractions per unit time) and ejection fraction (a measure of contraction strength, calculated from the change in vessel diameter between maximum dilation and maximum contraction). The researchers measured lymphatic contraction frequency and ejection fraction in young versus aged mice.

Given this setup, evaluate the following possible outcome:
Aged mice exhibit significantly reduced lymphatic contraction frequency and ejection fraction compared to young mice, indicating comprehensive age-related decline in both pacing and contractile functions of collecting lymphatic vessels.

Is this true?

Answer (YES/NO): YES